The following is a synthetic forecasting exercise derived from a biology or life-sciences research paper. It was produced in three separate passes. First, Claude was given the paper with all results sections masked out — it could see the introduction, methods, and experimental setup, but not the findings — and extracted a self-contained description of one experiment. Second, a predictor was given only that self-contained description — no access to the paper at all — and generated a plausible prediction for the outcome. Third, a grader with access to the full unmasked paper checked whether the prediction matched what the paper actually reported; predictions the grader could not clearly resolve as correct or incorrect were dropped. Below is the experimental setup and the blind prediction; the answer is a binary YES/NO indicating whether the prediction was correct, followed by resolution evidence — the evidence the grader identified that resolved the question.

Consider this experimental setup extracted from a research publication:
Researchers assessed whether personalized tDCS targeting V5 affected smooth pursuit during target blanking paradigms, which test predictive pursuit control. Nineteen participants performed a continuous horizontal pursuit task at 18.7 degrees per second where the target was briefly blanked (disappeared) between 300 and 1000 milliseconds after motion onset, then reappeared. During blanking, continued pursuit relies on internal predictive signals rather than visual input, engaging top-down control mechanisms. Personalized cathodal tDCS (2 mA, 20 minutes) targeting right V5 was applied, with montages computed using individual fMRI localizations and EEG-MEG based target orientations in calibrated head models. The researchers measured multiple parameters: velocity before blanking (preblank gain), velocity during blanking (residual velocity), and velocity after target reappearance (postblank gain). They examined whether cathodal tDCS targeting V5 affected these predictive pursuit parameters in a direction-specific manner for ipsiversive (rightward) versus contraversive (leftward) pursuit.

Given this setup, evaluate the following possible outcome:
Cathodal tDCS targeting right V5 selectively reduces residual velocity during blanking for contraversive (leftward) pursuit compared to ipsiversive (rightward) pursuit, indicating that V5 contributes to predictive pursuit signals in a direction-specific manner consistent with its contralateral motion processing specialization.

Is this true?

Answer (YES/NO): NO